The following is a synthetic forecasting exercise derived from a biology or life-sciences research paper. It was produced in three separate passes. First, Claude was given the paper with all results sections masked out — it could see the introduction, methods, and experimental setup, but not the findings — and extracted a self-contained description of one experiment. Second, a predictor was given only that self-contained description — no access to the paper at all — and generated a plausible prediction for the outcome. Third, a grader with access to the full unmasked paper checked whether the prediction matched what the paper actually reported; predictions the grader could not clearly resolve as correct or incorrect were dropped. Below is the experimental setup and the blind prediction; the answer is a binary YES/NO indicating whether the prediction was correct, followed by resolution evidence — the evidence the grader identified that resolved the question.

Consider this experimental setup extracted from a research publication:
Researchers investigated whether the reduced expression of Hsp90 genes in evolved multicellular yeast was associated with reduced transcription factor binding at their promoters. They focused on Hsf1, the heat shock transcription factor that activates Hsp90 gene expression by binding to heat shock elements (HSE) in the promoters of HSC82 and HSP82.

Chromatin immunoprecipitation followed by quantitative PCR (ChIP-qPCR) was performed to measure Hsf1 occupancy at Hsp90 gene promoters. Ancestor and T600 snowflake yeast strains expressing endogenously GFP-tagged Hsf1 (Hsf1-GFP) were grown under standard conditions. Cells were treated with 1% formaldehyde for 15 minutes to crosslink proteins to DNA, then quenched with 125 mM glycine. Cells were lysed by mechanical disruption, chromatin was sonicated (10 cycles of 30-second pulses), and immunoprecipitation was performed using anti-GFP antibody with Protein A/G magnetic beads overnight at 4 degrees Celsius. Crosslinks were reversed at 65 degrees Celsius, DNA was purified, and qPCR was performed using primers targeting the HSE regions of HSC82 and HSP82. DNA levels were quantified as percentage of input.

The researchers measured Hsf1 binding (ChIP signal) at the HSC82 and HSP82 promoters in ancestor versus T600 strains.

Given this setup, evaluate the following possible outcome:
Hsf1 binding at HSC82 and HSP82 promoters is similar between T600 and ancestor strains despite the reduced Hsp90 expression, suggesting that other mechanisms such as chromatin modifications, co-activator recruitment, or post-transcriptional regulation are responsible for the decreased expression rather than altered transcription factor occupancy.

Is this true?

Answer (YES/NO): NO